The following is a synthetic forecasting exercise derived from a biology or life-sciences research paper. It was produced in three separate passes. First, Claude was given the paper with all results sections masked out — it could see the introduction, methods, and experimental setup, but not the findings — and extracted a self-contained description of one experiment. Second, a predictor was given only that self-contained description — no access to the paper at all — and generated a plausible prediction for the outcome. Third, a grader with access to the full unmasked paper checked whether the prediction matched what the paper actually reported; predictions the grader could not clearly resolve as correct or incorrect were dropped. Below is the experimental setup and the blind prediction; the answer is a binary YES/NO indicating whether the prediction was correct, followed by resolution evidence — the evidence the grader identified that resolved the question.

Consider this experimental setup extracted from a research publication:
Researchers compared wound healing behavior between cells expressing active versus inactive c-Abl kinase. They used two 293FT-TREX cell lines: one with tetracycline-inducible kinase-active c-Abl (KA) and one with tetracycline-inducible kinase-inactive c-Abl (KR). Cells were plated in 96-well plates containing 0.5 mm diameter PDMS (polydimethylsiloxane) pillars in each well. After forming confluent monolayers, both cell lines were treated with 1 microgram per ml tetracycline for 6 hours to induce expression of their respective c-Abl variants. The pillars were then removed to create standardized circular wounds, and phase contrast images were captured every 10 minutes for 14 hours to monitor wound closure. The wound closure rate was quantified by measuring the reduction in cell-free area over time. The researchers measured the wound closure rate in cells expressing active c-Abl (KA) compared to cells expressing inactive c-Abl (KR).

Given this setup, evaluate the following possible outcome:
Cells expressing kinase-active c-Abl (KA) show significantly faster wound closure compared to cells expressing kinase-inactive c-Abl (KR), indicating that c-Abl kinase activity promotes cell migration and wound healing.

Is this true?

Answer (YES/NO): NO